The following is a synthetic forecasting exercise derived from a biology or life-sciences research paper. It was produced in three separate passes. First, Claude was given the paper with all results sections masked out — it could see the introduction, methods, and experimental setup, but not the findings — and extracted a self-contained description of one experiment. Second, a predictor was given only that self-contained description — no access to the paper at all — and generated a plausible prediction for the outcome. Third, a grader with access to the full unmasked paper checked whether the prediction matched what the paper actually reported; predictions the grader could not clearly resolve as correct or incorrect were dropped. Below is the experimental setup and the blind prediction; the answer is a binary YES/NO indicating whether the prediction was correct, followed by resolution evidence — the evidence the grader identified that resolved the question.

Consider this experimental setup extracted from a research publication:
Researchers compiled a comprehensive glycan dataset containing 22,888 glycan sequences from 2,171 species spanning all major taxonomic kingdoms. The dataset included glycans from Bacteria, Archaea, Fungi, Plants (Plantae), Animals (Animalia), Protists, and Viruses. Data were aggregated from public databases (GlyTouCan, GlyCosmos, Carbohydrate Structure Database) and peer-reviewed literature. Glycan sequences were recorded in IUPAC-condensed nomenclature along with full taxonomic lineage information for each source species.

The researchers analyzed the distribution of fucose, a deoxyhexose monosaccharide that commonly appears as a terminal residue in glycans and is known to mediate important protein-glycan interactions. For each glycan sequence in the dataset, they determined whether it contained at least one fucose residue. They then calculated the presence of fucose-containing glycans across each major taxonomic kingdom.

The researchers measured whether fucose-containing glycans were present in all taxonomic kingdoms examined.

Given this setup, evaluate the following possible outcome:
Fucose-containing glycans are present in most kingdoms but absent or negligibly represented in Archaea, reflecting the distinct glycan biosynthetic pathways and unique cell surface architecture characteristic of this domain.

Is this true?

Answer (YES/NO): NO